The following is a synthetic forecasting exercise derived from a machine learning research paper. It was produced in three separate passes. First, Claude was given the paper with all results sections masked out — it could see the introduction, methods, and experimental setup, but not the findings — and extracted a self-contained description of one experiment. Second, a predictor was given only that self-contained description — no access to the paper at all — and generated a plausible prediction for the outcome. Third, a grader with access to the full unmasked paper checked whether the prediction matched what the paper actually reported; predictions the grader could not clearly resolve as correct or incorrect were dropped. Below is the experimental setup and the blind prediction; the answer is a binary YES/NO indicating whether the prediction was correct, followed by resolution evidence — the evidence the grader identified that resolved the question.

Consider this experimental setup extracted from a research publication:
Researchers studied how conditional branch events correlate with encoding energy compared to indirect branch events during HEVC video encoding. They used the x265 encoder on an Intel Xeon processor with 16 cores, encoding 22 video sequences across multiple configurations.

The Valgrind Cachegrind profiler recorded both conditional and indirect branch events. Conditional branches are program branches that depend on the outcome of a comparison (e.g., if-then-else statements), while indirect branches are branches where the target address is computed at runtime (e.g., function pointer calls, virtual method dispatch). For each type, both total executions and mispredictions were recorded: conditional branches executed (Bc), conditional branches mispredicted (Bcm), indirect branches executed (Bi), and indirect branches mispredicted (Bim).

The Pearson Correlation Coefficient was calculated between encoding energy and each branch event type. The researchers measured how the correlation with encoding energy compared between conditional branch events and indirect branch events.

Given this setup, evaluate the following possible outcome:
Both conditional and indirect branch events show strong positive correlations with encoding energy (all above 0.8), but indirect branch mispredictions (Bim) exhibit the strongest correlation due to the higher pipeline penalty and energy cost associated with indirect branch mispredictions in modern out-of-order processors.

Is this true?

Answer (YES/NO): NO